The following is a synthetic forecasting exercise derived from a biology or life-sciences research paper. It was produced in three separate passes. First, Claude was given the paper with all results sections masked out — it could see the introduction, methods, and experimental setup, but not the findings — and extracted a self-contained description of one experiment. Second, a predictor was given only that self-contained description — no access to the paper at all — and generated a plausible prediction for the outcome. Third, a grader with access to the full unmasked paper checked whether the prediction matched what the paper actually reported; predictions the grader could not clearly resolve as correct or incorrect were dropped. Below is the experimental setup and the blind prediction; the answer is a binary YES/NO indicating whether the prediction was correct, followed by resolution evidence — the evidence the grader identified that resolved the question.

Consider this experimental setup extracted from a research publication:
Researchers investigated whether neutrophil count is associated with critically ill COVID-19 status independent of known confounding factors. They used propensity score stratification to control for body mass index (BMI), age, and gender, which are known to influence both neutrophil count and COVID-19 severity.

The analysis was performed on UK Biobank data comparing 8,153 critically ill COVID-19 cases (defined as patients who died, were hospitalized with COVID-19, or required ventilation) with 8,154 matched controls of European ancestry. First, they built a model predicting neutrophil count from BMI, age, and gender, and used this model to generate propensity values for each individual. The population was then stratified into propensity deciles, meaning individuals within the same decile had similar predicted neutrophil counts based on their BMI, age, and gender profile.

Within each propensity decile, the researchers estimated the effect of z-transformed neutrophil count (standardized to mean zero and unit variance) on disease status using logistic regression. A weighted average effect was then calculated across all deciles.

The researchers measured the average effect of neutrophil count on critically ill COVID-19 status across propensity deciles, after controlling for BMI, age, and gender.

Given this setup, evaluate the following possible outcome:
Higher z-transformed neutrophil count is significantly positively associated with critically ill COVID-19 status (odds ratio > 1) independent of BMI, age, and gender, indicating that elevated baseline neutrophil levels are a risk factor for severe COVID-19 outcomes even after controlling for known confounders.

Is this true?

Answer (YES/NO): YES